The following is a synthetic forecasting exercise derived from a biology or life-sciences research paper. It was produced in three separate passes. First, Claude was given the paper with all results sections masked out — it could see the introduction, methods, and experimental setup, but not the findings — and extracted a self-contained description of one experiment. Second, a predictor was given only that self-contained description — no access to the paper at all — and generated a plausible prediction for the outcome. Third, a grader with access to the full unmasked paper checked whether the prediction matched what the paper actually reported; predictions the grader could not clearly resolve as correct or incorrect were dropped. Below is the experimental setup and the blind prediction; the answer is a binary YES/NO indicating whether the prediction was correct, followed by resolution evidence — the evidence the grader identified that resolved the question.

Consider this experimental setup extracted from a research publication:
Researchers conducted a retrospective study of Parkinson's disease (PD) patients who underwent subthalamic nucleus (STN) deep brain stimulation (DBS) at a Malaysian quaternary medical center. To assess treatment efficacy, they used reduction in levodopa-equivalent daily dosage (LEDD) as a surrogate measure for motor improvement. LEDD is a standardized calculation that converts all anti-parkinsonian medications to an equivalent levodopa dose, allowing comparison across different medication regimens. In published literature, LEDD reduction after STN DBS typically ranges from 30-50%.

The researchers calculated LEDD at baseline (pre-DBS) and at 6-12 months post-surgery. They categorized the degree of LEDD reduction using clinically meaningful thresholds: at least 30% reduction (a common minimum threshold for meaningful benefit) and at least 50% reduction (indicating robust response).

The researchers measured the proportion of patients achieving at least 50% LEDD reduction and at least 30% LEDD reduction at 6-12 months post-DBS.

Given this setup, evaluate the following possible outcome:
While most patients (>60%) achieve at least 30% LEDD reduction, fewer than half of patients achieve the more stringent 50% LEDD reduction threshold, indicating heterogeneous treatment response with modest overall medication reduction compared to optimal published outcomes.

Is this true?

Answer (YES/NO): YES